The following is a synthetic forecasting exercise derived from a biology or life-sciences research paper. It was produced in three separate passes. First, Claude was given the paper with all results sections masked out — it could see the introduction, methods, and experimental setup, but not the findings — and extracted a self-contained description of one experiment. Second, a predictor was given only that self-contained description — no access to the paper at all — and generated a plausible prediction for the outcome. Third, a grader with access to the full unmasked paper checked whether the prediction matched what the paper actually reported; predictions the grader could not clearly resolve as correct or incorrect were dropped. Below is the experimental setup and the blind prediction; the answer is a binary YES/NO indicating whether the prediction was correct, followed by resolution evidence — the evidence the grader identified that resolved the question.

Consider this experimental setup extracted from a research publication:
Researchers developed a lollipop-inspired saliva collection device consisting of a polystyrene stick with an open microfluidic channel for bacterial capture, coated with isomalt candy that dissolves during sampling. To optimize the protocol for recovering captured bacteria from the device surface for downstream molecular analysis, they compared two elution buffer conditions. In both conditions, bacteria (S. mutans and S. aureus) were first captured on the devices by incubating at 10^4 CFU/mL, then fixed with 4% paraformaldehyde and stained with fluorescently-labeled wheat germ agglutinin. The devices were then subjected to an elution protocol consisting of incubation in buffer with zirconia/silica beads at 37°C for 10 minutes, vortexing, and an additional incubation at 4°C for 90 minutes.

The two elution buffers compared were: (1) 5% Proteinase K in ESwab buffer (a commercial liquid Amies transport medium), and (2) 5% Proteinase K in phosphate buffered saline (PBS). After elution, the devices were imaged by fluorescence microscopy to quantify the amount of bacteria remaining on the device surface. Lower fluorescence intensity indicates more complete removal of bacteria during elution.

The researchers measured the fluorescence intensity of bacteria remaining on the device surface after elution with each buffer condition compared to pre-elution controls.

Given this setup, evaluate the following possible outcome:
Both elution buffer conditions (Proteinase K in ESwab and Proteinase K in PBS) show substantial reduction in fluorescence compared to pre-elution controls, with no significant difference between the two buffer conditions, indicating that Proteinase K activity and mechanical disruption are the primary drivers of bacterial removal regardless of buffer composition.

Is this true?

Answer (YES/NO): NO